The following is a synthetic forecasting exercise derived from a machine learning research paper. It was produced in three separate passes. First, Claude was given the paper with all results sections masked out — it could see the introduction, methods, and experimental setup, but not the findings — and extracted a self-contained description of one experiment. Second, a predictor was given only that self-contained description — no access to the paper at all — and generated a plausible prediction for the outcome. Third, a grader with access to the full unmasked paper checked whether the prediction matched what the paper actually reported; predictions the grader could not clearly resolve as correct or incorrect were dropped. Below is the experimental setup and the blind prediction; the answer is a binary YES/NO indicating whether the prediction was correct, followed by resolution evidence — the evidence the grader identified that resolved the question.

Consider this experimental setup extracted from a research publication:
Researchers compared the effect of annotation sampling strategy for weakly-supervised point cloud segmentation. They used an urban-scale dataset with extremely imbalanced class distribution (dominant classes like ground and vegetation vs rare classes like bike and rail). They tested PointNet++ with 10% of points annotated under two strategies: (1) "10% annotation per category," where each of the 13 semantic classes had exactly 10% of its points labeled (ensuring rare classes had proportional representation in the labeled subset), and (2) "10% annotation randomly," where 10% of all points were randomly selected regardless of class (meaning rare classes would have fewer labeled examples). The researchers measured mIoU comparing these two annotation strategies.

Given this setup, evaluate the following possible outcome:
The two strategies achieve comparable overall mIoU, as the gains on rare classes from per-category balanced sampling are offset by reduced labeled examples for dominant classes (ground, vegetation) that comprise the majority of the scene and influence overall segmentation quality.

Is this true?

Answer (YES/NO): NO